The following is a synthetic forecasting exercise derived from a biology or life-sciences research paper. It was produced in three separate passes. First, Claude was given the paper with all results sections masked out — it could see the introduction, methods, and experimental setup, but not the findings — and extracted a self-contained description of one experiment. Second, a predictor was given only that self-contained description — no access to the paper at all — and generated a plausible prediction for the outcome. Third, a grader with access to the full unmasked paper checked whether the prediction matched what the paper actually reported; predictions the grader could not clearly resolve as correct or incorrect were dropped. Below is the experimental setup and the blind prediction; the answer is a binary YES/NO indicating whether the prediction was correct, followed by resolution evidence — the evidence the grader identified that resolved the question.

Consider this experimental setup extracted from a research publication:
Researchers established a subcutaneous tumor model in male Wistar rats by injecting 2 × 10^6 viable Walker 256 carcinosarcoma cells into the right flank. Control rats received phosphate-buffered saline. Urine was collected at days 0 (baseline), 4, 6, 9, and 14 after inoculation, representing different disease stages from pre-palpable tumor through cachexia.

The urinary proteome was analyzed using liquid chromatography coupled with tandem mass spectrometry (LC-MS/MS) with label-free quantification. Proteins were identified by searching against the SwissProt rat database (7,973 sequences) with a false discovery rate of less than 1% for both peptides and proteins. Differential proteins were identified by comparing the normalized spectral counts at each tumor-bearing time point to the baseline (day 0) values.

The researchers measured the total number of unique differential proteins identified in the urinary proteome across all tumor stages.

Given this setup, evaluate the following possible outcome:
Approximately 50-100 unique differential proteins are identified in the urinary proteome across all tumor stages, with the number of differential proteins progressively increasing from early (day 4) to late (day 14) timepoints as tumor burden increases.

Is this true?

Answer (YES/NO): NO